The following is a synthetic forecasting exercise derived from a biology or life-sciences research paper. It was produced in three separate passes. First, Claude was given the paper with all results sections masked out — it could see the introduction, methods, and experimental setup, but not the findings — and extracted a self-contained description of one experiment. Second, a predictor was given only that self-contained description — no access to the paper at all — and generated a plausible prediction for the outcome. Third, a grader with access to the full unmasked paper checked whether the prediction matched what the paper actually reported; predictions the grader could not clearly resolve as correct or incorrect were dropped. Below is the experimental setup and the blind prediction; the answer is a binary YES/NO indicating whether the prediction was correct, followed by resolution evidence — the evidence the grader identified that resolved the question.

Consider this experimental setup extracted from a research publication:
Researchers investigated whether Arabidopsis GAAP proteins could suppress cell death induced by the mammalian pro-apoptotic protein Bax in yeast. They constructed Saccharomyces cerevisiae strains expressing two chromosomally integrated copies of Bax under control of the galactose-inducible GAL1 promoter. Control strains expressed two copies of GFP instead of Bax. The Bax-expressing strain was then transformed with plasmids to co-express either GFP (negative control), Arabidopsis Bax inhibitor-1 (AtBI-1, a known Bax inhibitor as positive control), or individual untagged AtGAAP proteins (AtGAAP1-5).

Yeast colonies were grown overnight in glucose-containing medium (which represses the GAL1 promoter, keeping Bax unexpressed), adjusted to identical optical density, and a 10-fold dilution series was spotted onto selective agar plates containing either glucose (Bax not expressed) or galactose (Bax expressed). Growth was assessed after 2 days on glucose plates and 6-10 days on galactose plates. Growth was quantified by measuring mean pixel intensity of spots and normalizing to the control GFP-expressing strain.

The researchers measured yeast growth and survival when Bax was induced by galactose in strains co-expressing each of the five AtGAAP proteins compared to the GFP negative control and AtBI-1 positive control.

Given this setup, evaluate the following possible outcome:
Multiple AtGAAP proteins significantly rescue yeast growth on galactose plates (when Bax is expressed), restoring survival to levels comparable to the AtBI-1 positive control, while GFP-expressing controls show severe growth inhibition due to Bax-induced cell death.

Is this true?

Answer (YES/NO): YES